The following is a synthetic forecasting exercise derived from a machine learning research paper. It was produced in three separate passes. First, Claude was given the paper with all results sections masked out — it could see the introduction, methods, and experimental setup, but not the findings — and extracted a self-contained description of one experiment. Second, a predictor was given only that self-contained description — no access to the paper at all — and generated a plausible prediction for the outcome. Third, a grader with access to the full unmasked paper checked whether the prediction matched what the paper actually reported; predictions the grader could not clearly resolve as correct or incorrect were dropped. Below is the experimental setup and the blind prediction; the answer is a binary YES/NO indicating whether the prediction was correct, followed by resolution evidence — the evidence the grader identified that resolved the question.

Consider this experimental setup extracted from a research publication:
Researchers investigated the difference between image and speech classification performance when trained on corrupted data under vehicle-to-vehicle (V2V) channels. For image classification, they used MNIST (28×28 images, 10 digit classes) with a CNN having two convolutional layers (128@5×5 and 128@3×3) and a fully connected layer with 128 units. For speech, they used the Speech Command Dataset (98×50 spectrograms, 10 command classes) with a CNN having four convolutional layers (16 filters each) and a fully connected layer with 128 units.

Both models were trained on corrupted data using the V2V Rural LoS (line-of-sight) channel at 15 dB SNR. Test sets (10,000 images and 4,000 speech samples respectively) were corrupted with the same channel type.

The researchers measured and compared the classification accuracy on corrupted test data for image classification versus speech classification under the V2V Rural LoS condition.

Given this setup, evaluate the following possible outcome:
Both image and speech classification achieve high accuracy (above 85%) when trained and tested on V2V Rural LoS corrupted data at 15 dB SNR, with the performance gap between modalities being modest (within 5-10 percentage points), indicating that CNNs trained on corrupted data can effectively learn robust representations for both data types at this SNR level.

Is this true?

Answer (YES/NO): YES